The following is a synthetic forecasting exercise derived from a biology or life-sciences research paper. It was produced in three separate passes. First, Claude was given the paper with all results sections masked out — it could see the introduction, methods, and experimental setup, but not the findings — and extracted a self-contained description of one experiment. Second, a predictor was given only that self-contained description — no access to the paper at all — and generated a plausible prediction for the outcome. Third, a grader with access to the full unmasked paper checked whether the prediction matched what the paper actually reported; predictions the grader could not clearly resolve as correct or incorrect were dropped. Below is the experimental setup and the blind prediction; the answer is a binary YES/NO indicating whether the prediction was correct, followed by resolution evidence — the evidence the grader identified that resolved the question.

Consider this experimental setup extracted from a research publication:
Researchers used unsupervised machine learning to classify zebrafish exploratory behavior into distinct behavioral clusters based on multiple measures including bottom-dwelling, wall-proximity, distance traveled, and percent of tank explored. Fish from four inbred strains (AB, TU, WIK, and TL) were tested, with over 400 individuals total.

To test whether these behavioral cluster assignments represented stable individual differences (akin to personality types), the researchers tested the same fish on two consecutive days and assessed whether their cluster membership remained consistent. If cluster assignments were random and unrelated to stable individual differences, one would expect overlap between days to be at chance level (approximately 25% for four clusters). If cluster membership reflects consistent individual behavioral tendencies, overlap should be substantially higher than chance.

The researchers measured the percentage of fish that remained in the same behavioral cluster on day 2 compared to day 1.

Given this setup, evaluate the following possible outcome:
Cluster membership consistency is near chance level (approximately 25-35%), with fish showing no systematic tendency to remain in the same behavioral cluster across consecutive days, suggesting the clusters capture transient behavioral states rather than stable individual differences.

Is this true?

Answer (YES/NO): NO